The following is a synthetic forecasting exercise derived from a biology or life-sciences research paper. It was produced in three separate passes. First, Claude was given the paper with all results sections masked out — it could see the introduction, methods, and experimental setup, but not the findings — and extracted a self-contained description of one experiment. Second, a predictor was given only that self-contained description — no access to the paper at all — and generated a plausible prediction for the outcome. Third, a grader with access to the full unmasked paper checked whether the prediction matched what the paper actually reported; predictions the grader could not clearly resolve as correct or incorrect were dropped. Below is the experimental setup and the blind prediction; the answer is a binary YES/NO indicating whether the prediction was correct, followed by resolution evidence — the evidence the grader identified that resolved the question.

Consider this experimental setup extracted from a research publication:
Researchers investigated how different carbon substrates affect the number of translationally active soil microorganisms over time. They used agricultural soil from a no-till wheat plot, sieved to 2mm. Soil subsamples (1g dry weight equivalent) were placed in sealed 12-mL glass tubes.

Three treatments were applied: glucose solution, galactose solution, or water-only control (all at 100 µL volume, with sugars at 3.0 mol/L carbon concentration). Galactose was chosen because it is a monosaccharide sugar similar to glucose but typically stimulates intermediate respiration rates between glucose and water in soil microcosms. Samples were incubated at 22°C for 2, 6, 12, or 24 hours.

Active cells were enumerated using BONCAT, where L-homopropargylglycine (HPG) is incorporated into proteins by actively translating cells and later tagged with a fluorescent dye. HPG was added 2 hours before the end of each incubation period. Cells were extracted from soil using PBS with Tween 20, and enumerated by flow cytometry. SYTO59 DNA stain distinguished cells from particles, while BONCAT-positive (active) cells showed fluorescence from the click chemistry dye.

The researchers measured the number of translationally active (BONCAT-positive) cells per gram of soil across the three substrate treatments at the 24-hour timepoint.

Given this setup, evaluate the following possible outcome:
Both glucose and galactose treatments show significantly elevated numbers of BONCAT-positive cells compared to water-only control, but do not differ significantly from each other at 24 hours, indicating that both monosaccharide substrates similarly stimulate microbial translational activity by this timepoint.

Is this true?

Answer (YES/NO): NO